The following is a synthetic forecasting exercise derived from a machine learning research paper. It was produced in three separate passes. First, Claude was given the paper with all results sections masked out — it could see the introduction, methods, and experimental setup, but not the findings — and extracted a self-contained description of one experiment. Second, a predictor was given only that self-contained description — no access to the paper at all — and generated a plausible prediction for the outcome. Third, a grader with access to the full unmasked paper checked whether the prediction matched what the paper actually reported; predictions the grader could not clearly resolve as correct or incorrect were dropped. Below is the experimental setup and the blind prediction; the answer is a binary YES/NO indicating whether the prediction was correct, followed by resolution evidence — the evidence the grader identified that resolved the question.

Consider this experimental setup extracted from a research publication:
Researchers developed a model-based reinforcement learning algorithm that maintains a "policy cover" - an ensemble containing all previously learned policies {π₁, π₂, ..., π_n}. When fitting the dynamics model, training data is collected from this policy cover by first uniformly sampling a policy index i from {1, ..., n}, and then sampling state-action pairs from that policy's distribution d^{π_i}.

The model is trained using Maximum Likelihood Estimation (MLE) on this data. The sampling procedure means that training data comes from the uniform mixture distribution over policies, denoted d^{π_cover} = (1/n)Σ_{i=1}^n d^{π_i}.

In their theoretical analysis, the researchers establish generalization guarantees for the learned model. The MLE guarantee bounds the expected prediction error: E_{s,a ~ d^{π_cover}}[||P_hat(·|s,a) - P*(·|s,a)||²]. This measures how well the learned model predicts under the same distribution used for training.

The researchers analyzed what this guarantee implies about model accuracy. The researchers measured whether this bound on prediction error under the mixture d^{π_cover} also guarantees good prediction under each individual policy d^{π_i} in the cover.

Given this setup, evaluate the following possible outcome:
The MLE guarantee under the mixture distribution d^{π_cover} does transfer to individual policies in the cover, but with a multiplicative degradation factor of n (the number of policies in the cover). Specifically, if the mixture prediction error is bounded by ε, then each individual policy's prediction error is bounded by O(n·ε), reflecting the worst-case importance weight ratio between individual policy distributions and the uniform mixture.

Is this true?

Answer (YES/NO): YES